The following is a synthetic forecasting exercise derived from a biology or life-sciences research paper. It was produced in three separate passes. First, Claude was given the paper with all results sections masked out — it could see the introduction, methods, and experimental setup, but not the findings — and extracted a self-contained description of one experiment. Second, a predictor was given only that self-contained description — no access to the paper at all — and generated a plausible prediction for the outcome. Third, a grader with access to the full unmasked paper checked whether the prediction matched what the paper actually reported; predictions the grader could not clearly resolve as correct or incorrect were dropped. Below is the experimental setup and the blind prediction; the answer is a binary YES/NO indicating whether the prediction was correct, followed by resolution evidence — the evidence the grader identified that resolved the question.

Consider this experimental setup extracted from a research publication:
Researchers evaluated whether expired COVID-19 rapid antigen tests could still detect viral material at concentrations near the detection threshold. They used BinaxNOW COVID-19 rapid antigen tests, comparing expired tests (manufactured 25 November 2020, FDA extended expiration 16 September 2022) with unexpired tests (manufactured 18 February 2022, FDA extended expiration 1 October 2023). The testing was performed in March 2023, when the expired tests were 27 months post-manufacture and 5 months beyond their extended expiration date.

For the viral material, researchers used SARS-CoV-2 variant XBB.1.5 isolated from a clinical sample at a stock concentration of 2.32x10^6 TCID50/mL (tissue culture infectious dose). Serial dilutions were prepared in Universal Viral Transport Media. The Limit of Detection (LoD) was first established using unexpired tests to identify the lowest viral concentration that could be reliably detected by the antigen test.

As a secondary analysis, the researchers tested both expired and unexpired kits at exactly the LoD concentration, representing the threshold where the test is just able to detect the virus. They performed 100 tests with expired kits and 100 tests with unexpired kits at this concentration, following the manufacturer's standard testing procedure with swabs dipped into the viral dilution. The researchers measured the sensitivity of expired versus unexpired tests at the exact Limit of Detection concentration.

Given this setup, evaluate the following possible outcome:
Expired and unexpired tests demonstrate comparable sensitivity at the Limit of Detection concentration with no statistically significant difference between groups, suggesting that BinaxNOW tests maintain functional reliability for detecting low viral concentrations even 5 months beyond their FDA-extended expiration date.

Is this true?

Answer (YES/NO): YES